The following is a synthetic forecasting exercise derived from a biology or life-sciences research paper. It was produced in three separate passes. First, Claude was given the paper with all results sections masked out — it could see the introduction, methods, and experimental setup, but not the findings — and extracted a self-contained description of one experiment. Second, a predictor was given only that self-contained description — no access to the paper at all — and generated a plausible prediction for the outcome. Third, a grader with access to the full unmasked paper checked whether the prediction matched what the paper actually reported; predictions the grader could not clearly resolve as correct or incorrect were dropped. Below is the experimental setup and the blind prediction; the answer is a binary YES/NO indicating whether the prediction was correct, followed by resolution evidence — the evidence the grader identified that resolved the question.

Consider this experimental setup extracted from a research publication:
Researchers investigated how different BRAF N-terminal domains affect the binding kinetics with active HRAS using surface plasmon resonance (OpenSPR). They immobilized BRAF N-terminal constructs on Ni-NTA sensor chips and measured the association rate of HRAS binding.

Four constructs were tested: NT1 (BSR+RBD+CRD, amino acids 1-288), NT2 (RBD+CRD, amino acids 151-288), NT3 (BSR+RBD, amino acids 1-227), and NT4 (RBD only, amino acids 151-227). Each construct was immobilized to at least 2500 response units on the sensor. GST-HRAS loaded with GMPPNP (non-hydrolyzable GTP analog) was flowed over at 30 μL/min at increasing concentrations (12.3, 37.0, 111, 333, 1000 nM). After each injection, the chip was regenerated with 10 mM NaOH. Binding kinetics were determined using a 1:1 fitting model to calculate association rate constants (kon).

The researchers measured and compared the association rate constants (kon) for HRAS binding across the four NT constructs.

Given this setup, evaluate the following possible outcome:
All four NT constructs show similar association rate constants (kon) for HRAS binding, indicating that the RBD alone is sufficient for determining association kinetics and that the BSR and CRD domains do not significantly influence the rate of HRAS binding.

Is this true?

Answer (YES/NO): NO